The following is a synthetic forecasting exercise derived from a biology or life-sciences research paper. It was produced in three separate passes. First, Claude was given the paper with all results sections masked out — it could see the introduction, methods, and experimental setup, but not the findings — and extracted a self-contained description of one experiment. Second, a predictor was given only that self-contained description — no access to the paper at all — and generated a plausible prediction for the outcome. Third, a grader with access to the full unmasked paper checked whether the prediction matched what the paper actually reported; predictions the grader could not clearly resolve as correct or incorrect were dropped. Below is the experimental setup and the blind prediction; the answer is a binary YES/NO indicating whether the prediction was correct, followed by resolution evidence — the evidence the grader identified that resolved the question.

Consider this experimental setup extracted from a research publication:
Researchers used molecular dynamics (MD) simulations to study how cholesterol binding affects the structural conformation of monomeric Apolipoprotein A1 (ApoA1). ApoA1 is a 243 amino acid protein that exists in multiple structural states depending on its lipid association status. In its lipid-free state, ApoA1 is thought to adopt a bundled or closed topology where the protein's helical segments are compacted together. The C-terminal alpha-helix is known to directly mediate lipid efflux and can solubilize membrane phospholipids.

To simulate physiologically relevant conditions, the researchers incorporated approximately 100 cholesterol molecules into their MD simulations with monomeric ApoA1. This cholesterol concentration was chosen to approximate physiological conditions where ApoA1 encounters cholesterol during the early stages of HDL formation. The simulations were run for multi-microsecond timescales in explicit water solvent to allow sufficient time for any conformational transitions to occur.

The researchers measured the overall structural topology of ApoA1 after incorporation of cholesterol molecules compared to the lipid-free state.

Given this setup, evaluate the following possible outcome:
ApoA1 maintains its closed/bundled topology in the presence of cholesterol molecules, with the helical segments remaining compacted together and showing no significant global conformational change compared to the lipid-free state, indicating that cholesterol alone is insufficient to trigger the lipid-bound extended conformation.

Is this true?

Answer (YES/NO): NO